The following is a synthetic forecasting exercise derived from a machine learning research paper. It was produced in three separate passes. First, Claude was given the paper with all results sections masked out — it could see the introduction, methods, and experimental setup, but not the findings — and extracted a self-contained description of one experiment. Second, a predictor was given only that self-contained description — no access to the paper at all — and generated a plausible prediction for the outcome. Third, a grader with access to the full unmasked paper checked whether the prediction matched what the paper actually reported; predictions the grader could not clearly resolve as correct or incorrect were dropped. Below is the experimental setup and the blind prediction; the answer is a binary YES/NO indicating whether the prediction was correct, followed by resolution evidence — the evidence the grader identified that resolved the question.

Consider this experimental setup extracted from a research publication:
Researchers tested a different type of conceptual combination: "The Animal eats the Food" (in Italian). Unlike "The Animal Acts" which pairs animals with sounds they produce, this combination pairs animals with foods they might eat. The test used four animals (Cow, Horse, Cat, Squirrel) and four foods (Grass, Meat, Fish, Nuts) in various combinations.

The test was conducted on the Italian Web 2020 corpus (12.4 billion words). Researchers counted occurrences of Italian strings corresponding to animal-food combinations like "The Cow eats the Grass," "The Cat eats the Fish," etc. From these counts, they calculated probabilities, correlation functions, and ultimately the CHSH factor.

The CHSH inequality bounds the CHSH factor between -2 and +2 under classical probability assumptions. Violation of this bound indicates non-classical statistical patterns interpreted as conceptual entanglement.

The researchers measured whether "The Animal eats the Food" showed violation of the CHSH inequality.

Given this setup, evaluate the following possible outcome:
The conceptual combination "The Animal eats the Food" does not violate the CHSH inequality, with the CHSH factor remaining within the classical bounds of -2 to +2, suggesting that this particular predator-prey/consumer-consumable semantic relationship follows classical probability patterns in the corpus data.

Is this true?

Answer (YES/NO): NO